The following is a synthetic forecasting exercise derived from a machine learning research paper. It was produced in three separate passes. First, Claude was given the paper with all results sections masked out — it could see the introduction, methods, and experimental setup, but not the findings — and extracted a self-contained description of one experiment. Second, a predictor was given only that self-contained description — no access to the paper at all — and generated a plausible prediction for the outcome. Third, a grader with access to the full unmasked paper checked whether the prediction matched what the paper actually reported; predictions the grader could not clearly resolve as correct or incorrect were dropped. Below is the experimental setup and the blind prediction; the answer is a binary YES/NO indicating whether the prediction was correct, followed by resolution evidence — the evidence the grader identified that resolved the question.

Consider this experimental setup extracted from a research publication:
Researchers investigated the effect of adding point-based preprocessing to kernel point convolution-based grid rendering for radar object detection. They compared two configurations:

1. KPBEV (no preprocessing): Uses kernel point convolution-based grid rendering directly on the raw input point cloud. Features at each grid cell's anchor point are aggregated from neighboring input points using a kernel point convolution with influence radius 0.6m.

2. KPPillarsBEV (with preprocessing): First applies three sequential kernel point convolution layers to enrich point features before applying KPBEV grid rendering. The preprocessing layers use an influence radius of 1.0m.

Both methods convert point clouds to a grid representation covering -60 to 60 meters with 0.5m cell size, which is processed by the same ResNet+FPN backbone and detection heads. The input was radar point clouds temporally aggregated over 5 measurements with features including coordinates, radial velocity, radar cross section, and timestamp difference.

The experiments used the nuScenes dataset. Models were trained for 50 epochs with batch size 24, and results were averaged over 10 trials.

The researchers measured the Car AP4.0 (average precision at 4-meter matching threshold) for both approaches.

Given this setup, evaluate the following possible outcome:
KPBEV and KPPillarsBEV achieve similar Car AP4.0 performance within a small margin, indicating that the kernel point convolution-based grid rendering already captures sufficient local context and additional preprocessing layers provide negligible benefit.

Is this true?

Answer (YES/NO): NO